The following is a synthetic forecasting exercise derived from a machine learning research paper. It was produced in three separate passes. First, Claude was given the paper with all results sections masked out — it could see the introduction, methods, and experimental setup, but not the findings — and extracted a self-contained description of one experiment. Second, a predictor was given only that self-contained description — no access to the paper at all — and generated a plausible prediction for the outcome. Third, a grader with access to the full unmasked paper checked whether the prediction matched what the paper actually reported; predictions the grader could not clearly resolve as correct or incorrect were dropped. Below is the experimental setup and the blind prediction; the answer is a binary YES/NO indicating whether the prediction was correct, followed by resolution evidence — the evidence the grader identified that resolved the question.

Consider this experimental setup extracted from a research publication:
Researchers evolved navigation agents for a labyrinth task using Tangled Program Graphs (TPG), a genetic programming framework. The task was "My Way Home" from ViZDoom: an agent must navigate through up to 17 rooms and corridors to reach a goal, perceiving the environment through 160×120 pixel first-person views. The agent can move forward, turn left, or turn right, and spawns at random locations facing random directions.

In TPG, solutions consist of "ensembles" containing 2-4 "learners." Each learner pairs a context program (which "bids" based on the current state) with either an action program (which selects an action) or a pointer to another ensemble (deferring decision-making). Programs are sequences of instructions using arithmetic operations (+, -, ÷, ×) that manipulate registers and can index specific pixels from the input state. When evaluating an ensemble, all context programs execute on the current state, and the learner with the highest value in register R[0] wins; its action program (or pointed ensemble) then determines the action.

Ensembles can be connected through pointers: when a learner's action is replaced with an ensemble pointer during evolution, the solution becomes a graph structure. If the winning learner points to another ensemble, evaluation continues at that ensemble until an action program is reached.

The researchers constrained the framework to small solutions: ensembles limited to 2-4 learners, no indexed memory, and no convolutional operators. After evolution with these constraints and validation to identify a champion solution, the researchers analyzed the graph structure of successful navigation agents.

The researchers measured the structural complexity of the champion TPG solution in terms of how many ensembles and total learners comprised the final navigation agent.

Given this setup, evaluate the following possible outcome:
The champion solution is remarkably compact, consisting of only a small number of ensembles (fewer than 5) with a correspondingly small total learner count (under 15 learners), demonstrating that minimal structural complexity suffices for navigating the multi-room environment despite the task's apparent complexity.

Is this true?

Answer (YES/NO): YES